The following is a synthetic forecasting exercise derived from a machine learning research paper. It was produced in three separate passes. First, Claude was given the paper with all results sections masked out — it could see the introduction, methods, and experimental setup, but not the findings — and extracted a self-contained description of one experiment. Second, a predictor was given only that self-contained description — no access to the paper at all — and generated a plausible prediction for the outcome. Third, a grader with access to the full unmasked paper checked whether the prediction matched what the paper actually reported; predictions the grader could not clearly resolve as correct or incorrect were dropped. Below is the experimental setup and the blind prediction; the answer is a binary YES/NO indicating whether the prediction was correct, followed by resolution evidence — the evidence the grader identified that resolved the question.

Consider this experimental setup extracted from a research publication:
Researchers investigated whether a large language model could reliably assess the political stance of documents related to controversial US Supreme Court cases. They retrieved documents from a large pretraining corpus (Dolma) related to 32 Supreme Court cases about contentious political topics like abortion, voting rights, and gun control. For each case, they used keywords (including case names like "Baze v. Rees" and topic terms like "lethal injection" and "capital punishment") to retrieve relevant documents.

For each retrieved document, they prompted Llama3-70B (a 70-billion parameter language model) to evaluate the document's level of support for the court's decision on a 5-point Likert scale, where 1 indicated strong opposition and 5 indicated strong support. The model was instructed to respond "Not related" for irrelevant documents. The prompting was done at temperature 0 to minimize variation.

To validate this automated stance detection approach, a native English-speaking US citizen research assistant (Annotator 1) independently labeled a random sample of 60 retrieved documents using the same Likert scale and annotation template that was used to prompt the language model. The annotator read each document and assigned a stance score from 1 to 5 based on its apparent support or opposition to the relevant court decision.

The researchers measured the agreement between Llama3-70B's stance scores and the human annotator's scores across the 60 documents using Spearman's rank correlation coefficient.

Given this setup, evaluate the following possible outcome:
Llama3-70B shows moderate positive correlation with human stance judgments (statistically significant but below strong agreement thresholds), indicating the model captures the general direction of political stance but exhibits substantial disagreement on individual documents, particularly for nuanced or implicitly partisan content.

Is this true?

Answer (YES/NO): NO